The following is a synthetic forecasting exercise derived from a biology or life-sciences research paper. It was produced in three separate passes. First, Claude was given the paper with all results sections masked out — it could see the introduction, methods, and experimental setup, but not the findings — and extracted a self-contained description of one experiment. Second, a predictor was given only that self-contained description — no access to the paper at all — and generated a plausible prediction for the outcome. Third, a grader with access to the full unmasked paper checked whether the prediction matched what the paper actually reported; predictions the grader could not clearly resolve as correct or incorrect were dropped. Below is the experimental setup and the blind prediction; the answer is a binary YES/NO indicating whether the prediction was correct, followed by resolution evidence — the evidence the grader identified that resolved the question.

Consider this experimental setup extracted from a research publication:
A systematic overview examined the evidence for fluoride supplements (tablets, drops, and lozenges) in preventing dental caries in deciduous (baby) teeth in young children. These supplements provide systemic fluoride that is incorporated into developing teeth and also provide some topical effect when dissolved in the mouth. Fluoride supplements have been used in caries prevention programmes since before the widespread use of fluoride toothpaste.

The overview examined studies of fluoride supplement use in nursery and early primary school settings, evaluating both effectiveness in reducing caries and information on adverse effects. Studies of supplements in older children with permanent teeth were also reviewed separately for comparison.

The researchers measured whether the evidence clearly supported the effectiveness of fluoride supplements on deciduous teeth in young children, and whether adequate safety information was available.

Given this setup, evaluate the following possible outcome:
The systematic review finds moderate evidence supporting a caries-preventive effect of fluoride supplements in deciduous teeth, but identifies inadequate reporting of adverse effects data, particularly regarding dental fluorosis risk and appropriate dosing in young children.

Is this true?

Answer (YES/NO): NO